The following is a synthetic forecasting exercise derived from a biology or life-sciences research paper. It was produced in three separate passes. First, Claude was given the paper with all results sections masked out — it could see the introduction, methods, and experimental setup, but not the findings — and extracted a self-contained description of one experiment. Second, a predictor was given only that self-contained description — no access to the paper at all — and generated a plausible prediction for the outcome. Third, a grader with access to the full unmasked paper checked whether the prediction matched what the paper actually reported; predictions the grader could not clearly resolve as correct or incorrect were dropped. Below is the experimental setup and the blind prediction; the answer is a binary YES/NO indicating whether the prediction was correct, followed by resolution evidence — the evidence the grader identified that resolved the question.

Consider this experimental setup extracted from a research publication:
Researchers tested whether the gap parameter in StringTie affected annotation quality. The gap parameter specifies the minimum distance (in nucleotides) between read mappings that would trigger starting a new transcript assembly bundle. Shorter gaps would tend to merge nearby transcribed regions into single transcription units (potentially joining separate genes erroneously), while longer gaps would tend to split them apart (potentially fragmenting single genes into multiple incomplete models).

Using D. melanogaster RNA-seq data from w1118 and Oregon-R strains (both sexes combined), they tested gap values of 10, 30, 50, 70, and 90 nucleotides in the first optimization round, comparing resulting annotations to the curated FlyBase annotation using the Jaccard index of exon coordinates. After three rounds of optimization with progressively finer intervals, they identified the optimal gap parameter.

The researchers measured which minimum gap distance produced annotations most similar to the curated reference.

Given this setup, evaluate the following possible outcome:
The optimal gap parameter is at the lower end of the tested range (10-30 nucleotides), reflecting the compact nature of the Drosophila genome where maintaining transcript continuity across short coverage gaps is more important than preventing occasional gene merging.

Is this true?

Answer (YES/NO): NO